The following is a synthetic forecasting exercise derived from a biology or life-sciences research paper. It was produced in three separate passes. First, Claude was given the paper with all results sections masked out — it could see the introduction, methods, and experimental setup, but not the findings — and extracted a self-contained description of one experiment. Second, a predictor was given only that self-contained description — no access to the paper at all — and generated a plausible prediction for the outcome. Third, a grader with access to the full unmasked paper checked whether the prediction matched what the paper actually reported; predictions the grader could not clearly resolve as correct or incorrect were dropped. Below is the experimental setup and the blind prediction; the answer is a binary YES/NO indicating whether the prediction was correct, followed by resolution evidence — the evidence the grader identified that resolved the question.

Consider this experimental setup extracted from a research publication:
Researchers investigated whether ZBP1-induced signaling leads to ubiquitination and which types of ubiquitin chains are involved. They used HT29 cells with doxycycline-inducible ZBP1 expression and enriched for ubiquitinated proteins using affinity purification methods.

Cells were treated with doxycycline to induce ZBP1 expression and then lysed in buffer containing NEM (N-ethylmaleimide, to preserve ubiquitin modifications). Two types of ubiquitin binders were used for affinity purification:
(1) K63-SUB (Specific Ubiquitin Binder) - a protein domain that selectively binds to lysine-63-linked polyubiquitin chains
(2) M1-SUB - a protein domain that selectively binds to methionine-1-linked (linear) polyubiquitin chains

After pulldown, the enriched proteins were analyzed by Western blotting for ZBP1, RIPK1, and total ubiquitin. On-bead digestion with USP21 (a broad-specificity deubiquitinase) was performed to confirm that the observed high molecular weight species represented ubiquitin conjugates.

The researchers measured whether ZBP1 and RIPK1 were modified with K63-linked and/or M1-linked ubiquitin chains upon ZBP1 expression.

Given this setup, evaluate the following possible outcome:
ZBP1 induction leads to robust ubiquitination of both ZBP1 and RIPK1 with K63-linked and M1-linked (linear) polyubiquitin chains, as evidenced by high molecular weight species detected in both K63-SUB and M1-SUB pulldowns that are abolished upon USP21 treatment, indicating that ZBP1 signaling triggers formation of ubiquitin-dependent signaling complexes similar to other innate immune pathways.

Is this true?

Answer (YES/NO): NO